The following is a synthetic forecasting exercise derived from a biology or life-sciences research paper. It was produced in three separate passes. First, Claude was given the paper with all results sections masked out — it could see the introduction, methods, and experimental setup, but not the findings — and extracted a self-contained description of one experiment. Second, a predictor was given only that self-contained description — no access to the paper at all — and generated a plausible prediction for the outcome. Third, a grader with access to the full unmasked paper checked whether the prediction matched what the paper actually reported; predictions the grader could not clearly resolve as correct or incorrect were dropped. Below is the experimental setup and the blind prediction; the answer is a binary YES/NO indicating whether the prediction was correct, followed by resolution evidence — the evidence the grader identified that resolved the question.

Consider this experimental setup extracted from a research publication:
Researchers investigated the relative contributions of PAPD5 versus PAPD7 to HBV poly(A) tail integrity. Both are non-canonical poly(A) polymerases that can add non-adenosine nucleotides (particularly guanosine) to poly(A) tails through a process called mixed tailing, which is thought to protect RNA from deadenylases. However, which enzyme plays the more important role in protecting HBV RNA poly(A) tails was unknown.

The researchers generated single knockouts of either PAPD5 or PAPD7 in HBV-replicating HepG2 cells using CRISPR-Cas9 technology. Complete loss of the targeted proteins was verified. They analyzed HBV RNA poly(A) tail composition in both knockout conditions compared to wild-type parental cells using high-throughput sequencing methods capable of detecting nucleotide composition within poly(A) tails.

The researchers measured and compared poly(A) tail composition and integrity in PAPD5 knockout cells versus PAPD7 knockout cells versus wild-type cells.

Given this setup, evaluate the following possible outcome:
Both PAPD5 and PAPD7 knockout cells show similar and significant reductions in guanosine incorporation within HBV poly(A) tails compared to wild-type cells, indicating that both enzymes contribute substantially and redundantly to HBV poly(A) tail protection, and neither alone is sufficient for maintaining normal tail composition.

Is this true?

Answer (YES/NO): NO